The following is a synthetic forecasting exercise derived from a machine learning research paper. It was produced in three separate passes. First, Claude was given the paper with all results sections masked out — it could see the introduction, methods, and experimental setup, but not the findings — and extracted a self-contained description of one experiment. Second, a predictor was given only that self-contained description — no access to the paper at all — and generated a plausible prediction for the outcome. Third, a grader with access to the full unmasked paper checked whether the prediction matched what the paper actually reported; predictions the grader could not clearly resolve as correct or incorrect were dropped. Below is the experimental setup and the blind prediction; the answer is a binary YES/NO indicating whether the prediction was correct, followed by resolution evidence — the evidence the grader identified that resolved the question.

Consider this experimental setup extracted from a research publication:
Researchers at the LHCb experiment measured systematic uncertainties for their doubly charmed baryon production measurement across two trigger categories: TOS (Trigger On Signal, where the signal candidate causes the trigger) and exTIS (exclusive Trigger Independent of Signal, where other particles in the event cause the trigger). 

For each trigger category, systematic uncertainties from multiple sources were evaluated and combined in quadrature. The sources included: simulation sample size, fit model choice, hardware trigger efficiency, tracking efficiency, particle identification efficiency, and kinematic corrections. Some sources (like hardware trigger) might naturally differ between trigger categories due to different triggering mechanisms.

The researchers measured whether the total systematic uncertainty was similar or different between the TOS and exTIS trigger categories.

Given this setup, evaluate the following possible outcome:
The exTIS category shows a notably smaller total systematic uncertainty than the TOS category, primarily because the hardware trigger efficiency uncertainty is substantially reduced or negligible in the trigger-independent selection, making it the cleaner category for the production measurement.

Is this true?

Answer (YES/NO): NO